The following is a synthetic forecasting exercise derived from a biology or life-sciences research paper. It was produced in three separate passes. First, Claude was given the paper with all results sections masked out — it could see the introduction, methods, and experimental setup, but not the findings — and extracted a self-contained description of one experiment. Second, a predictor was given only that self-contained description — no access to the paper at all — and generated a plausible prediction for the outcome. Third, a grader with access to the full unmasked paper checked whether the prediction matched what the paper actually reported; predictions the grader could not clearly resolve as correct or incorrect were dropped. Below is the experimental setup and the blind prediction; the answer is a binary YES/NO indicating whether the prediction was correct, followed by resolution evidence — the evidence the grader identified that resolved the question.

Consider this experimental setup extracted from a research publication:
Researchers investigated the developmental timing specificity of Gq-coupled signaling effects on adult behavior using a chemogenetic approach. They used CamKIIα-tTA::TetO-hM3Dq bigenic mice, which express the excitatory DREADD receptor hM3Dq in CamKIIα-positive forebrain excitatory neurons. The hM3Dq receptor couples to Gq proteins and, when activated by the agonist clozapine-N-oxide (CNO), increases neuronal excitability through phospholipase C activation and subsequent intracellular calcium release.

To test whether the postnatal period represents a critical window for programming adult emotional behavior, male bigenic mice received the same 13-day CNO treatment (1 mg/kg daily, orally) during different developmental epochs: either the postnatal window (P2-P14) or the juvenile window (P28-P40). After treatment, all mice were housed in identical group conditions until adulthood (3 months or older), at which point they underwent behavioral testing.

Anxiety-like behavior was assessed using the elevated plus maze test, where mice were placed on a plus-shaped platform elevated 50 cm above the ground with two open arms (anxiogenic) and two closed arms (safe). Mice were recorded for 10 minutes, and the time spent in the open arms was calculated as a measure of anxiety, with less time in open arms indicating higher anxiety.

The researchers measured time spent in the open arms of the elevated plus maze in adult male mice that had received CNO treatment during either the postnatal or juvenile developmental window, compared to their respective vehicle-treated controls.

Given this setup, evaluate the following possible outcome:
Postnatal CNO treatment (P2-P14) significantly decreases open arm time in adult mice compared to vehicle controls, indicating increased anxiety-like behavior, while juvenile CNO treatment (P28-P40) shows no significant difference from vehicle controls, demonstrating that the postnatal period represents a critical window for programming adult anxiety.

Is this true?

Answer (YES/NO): NO